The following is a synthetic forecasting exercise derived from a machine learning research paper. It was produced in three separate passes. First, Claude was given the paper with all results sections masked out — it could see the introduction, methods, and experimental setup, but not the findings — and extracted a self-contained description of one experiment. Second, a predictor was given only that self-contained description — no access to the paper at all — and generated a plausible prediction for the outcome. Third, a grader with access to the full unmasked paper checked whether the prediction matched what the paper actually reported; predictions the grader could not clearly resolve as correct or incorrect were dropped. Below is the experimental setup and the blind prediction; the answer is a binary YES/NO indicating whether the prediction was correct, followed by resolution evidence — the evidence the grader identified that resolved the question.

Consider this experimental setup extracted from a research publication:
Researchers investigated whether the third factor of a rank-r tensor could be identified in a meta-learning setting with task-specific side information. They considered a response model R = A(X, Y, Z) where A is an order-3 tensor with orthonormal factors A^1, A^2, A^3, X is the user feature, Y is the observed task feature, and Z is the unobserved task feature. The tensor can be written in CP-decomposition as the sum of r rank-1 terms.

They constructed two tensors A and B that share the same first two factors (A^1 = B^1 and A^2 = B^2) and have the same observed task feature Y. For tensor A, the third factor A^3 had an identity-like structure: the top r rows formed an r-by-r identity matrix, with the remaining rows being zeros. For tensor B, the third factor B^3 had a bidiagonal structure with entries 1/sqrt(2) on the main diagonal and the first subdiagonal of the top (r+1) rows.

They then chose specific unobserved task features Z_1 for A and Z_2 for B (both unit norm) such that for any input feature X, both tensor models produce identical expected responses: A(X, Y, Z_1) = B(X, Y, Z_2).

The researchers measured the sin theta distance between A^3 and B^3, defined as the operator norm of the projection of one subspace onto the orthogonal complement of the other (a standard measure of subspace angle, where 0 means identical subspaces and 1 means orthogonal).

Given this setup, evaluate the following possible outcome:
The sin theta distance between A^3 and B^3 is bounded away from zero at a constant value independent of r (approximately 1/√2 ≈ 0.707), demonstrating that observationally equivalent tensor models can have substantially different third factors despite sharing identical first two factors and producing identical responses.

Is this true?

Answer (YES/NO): YES